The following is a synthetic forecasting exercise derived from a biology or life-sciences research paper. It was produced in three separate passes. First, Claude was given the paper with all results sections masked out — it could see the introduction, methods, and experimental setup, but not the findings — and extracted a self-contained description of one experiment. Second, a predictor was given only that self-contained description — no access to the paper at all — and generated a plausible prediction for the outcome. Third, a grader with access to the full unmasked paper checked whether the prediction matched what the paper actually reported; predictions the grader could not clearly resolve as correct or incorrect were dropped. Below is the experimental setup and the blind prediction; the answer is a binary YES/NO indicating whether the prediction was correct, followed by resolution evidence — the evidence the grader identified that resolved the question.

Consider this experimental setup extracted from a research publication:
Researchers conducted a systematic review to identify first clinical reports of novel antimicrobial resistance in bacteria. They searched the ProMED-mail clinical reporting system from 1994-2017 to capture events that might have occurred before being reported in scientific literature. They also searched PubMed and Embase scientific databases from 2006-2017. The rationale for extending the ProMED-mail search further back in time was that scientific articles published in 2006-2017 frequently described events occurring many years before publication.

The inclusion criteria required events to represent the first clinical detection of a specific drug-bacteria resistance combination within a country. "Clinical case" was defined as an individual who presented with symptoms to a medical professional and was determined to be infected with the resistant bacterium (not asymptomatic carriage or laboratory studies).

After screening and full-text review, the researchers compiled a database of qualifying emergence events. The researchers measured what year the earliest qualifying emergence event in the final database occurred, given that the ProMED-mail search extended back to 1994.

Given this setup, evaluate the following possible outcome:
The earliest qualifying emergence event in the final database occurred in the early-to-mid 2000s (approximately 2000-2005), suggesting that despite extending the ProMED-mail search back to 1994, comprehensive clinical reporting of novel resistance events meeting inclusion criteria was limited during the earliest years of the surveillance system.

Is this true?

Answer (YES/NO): NO